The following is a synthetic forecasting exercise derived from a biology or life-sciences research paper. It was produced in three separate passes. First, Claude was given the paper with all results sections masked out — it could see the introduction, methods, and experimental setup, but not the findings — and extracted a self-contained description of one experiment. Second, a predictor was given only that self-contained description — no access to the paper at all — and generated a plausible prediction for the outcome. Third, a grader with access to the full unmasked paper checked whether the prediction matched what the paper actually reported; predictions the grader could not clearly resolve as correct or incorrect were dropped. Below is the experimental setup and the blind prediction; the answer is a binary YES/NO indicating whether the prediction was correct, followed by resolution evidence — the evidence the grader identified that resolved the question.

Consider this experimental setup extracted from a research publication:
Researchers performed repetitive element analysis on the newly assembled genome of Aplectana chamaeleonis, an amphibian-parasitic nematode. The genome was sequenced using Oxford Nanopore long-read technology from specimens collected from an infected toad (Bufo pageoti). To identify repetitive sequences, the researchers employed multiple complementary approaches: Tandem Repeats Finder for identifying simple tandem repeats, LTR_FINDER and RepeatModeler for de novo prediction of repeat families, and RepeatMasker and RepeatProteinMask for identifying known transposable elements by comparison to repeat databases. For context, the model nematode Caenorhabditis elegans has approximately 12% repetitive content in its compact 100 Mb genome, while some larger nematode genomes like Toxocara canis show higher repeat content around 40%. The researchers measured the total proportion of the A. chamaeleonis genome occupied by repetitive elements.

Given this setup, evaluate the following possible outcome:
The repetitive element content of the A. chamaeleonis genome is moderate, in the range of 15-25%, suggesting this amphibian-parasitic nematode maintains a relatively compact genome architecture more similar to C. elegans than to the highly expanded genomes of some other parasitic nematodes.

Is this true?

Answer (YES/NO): NO